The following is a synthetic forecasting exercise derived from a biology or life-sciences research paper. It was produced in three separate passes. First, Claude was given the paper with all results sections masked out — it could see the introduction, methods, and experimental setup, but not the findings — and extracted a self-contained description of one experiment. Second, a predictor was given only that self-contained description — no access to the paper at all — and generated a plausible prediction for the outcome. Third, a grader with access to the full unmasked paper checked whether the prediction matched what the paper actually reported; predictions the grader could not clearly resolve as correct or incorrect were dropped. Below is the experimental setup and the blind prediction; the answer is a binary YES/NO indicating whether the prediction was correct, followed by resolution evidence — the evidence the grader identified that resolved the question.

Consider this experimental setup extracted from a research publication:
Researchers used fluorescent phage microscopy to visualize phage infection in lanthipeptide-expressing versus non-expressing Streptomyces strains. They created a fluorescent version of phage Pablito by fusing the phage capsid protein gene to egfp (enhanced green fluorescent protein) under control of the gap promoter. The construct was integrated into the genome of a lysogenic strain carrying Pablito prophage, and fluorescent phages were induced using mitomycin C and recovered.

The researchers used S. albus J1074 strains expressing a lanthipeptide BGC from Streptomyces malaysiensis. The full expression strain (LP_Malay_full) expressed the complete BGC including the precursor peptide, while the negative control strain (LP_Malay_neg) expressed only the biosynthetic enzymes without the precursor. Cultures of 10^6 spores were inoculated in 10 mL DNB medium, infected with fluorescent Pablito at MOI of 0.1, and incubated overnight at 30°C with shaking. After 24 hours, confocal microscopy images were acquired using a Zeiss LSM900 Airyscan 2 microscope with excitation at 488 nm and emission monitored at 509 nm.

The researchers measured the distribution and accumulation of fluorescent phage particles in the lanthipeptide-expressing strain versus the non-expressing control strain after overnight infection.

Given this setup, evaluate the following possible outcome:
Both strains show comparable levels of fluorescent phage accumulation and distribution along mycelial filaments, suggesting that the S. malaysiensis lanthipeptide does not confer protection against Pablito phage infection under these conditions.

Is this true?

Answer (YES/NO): NO